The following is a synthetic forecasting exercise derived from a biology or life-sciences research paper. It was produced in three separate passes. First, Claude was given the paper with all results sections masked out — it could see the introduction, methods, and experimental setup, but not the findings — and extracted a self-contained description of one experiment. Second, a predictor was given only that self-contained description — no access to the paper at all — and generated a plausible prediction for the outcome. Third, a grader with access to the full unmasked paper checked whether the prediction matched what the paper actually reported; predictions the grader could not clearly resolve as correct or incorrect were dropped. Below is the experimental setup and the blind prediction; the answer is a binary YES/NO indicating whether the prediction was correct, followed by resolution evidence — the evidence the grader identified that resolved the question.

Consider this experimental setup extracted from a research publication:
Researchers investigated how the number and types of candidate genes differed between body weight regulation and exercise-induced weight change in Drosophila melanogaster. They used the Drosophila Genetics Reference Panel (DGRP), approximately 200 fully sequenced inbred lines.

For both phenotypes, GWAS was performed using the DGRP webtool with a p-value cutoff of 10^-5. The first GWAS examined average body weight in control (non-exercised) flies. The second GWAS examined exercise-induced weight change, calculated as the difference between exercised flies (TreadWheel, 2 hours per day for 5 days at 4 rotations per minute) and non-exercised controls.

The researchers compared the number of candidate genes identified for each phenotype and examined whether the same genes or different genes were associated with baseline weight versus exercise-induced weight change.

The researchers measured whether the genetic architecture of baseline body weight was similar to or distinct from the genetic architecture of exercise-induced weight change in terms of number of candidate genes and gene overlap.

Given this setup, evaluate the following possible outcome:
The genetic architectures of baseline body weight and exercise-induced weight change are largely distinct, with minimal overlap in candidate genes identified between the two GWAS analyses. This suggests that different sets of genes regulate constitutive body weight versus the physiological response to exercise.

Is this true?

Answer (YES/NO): YES